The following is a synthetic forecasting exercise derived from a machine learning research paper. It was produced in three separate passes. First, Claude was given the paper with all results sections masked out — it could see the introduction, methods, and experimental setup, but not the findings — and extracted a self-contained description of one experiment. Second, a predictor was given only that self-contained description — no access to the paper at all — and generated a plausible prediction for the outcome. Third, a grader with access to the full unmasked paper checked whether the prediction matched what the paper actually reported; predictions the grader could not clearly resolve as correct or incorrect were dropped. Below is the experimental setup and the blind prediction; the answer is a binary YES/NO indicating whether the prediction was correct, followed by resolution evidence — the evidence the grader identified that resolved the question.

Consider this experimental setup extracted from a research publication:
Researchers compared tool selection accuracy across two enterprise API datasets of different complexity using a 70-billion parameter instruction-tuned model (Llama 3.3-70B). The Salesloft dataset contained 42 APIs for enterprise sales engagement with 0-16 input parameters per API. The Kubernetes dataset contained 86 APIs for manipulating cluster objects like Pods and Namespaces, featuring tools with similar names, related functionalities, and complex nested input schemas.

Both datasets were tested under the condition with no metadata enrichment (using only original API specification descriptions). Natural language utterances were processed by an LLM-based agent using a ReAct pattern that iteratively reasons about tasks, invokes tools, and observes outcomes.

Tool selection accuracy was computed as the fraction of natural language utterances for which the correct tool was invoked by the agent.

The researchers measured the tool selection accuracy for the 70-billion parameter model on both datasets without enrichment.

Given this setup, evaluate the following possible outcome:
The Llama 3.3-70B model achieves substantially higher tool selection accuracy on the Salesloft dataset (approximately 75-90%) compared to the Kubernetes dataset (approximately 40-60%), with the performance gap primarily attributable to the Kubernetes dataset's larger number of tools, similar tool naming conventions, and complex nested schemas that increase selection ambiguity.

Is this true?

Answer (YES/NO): NO